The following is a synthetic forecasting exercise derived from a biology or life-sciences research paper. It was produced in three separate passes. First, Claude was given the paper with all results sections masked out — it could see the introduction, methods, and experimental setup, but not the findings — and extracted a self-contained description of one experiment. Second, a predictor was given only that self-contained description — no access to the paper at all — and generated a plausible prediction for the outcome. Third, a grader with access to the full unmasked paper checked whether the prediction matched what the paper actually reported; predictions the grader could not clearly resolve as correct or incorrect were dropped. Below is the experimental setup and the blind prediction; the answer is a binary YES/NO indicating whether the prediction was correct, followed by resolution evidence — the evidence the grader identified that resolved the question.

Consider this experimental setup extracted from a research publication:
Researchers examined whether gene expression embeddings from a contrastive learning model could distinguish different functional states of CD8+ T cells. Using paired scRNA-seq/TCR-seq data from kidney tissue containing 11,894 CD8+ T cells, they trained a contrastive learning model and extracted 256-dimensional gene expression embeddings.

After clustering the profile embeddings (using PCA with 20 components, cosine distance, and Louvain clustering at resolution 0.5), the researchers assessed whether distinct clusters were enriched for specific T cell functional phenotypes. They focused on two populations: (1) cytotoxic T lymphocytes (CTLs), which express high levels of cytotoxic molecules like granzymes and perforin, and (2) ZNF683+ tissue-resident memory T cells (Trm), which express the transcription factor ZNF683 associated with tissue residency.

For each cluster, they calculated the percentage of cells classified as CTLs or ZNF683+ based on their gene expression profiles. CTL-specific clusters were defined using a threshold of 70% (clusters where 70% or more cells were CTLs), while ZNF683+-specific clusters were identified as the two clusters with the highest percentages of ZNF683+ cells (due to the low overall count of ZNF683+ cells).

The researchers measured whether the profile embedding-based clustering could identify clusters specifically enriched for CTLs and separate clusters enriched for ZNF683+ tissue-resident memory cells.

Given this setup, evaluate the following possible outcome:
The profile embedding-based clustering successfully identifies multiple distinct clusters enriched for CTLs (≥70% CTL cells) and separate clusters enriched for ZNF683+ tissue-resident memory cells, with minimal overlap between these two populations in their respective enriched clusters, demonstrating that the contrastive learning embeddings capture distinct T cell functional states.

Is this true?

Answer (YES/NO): YES